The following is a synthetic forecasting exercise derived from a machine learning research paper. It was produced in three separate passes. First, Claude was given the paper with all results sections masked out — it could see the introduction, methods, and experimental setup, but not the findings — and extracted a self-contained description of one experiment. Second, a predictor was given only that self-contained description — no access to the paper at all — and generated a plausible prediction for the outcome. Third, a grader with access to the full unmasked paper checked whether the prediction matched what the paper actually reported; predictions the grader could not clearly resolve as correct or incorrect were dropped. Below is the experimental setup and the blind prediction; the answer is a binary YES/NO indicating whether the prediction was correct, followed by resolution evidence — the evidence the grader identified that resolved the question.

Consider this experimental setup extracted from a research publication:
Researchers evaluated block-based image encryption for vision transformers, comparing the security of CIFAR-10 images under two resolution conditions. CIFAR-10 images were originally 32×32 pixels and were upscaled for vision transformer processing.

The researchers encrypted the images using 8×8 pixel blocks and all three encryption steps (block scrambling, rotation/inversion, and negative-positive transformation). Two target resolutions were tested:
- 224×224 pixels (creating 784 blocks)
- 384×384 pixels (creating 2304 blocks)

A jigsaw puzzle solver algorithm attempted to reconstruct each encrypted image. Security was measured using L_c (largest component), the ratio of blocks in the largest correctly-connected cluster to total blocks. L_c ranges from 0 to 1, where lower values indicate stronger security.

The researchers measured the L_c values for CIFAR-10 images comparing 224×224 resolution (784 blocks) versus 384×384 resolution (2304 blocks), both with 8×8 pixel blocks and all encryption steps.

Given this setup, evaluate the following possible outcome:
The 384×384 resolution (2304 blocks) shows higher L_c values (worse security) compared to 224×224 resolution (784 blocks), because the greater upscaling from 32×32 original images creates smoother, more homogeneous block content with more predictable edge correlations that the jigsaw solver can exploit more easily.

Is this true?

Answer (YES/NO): NO